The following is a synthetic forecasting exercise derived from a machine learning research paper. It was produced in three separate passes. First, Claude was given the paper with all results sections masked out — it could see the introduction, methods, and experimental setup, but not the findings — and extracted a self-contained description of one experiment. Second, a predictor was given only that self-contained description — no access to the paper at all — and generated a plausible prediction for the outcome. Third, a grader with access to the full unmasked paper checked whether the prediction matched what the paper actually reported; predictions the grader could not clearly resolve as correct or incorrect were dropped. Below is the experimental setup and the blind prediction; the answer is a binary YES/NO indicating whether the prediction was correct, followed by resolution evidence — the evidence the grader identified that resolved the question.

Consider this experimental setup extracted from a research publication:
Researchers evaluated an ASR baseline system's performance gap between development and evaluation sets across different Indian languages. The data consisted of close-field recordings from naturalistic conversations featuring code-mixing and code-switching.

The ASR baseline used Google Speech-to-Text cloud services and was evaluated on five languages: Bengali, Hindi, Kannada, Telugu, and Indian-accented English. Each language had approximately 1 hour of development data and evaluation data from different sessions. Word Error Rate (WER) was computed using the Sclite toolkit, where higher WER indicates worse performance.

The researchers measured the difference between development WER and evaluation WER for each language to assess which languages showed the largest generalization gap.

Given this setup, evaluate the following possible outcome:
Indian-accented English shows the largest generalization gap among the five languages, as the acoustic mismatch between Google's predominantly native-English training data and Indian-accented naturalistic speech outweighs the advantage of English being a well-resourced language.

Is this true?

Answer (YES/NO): NO